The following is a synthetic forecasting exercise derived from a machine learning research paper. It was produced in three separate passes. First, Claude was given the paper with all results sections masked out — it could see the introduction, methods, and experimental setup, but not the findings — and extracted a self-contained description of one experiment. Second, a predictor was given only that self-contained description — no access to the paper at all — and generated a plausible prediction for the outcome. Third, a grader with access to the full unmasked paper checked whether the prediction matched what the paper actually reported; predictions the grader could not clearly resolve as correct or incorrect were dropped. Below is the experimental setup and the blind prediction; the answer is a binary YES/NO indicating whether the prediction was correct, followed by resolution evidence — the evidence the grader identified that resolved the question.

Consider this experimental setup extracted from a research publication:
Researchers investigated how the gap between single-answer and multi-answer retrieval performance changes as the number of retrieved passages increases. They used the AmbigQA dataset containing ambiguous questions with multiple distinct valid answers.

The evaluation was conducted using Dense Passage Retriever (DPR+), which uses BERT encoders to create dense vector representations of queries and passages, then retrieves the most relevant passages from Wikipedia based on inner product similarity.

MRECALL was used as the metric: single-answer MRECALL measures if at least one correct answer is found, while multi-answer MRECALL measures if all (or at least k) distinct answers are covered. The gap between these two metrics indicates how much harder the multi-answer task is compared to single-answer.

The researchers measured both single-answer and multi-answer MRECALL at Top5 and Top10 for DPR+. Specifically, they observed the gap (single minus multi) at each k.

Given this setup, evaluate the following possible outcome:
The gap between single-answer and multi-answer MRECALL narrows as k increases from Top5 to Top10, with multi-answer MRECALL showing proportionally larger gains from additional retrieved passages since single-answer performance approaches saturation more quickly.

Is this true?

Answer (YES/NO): NO